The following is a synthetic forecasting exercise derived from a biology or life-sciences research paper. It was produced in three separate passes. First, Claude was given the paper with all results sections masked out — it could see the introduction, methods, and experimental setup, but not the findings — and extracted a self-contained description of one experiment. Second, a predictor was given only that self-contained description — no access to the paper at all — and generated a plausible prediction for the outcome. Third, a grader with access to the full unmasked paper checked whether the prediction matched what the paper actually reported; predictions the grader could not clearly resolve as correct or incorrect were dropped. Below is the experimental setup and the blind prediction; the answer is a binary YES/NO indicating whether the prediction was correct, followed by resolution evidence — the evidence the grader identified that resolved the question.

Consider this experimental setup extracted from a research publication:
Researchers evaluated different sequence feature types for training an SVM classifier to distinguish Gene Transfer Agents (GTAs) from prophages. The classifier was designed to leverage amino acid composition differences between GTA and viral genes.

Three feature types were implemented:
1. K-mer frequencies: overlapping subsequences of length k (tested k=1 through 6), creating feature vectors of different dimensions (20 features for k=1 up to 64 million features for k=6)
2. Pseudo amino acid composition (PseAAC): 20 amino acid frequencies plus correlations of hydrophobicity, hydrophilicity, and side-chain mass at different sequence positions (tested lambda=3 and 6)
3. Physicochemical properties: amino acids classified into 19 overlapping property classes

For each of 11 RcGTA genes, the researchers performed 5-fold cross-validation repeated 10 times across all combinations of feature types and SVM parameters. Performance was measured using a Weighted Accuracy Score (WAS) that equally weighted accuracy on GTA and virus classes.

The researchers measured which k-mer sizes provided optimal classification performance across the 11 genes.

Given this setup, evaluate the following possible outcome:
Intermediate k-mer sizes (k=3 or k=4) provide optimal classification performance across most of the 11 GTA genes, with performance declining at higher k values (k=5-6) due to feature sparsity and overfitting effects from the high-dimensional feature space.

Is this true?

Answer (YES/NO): NO